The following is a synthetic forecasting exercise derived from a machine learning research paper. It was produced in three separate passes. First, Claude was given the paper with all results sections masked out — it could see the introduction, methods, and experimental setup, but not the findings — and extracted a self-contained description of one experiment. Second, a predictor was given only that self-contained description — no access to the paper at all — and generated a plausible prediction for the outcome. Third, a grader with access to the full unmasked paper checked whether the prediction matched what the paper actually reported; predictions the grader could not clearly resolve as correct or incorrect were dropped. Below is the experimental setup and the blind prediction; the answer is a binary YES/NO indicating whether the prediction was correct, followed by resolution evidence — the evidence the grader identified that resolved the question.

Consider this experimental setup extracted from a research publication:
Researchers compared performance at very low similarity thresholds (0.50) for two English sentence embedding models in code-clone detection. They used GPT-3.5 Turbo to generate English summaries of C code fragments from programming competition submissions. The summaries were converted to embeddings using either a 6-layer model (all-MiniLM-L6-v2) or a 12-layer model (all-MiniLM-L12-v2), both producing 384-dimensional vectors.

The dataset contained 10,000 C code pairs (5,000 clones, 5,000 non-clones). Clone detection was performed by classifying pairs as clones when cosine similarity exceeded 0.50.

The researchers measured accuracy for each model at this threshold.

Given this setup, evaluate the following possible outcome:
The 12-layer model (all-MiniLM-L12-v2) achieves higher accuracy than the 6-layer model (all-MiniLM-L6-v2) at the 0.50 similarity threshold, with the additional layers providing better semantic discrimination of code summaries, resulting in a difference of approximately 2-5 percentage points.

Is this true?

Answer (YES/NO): NO